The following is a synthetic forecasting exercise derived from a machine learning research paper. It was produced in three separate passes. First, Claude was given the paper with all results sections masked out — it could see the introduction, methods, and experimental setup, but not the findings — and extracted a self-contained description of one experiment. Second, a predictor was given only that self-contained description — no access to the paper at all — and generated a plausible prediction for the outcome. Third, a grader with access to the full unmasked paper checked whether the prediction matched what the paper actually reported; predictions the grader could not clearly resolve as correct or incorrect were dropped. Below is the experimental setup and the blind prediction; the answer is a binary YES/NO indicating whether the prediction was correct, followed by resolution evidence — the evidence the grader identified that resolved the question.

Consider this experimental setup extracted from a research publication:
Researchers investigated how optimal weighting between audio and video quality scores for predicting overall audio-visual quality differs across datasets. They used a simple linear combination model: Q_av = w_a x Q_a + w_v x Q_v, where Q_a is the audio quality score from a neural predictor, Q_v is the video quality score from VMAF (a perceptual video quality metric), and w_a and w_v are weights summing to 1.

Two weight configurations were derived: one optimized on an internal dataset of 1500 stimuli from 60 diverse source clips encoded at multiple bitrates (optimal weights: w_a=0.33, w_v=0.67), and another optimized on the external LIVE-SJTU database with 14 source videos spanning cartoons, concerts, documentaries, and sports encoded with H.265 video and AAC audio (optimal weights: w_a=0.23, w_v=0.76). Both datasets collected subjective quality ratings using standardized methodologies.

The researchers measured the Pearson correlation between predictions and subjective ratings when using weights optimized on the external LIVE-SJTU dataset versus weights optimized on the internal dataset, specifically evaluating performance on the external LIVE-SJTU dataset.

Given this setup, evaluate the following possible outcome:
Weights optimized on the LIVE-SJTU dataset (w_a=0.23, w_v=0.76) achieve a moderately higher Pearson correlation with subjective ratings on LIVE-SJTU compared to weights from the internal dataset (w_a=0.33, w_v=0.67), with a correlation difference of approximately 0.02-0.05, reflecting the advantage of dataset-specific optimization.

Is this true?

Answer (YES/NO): NO